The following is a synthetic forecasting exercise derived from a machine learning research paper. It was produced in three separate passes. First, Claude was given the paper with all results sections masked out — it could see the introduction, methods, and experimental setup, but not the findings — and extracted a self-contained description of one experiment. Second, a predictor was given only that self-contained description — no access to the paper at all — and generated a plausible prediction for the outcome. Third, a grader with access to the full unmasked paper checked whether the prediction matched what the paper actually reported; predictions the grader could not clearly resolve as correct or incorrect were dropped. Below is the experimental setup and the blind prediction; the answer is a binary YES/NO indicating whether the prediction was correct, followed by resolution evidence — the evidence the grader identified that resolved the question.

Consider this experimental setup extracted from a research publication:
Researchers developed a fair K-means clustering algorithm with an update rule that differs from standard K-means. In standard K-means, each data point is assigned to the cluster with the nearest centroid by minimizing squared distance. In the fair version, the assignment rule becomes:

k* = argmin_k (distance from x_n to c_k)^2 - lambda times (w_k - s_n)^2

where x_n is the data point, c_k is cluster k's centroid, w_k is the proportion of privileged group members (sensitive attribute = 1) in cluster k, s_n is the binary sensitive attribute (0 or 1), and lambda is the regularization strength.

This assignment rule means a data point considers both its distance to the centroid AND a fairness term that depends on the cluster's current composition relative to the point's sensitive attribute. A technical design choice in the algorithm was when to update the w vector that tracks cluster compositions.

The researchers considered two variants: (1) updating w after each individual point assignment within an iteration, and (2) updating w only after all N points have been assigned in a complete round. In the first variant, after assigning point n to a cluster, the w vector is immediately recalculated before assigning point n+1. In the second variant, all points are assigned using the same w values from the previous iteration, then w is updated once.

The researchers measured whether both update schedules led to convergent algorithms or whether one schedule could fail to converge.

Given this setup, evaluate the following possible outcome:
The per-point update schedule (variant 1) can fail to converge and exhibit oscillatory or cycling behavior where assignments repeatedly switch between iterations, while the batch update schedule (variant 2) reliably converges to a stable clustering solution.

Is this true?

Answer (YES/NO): NO